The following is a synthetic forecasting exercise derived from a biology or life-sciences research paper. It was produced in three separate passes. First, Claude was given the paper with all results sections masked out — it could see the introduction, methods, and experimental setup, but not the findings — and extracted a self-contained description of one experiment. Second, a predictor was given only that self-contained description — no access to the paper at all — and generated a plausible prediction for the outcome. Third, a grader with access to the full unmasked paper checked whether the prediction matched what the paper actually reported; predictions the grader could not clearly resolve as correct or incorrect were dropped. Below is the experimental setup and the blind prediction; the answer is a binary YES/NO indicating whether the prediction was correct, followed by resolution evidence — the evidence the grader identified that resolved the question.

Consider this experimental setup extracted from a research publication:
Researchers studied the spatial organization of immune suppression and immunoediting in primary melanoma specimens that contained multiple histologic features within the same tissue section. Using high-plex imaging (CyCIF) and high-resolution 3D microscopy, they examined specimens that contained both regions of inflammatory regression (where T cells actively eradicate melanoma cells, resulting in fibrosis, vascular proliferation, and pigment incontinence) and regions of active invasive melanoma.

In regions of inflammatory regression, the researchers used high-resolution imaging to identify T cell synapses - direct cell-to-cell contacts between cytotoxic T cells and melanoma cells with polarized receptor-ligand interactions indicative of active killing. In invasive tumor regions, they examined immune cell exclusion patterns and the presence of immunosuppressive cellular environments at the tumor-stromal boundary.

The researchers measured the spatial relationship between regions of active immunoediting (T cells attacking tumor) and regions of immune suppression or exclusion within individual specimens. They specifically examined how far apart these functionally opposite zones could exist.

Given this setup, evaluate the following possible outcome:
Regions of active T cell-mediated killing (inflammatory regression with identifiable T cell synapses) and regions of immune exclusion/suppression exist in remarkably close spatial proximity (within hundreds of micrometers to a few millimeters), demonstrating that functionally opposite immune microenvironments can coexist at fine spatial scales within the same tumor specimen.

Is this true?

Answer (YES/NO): YES